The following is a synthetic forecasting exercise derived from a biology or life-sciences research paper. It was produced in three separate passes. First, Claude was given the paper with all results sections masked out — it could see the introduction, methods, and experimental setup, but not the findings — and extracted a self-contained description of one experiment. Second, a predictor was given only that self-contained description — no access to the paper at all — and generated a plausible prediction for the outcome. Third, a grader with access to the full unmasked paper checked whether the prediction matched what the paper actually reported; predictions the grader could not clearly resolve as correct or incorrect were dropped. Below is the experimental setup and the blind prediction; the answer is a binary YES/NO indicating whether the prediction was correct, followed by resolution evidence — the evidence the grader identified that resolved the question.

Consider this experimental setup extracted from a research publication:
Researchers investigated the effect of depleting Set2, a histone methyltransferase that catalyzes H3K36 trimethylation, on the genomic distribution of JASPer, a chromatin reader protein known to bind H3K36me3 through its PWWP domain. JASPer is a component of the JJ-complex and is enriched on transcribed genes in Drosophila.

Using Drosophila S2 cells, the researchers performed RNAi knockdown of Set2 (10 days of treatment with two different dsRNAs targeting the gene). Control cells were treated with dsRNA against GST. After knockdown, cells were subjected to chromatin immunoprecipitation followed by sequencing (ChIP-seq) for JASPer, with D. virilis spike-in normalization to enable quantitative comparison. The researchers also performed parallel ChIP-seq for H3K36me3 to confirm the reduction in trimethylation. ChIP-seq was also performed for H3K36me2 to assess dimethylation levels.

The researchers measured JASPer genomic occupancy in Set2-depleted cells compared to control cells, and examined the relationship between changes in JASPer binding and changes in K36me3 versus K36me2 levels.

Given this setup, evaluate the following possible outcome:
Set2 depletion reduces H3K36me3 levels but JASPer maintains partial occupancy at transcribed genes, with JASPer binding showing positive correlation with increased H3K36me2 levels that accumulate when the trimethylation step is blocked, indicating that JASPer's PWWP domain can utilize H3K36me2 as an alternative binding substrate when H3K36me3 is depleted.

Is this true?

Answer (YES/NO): YES